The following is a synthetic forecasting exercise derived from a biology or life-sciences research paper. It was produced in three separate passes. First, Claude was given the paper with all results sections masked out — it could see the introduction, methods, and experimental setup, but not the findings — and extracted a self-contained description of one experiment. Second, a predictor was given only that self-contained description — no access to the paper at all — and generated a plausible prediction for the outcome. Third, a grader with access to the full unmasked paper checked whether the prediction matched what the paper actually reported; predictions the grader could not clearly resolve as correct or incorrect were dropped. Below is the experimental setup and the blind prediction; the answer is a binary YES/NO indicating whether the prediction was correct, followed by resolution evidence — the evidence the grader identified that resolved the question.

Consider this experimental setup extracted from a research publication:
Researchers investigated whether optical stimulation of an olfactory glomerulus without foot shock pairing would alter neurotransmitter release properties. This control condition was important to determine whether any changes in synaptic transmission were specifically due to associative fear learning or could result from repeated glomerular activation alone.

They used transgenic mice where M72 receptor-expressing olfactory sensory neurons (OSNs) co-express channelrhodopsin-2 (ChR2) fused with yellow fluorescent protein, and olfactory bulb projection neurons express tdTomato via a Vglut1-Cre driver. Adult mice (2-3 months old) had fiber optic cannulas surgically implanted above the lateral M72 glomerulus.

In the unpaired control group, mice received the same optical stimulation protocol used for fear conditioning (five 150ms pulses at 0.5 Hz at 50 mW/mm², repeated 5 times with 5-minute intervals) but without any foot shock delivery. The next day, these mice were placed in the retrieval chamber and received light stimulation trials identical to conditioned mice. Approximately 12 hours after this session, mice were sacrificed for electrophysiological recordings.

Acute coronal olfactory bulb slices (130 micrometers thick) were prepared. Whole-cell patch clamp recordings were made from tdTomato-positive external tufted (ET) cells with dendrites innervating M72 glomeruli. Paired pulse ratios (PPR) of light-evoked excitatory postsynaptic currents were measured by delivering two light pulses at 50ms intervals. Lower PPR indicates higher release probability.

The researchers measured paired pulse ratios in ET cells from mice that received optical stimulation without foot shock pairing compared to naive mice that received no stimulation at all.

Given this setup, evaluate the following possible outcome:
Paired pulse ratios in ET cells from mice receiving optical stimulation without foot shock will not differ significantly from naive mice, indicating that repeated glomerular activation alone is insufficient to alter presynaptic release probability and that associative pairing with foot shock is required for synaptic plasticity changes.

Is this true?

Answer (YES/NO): YES